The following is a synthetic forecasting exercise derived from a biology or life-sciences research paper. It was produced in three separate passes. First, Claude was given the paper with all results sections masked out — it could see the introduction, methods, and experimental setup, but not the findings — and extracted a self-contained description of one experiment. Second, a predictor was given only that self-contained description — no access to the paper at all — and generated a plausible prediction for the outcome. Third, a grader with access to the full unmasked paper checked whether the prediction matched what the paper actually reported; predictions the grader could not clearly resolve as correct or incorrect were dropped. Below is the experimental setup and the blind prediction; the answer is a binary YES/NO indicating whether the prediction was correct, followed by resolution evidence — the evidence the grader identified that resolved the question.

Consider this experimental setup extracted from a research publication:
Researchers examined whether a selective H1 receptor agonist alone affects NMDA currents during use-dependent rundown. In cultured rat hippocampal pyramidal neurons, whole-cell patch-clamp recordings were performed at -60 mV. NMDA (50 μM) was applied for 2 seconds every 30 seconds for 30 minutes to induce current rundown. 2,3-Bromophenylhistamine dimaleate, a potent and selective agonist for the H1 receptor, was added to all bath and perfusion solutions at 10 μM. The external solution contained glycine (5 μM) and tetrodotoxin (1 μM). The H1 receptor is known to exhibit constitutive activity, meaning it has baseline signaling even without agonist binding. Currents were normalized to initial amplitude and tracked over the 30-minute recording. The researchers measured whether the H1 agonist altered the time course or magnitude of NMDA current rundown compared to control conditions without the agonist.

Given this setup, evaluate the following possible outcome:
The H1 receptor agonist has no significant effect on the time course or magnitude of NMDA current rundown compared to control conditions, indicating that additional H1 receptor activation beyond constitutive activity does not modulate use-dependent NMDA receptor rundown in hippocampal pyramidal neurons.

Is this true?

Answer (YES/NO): YES